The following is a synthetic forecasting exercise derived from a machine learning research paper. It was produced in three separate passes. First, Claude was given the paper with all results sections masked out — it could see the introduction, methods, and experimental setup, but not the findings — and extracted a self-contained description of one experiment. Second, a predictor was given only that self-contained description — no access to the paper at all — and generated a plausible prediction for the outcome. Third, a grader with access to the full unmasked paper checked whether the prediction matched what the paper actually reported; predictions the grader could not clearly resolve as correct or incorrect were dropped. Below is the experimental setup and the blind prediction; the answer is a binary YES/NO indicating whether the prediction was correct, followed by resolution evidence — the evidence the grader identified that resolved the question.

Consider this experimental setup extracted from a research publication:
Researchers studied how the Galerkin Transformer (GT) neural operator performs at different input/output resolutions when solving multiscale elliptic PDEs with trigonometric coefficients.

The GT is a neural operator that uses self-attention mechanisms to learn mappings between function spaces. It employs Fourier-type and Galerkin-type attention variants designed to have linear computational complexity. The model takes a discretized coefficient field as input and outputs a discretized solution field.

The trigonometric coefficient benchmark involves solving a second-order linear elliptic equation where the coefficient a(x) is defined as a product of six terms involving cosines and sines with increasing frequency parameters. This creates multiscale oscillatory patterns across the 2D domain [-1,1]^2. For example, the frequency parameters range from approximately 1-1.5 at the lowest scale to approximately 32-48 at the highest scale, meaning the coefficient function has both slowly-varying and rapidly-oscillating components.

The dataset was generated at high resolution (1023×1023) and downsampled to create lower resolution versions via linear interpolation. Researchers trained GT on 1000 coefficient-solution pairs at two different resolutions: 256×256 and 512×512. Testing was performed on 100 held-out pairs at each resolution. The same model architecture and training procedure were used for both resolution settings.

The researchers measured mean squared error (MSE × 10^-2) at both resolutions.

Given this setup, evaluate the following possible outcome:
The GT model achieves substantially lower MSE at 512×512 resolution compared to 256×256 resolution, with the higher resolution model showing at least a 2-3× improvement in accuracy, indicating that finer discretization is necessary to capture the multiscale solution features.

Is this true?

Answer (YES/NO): NO